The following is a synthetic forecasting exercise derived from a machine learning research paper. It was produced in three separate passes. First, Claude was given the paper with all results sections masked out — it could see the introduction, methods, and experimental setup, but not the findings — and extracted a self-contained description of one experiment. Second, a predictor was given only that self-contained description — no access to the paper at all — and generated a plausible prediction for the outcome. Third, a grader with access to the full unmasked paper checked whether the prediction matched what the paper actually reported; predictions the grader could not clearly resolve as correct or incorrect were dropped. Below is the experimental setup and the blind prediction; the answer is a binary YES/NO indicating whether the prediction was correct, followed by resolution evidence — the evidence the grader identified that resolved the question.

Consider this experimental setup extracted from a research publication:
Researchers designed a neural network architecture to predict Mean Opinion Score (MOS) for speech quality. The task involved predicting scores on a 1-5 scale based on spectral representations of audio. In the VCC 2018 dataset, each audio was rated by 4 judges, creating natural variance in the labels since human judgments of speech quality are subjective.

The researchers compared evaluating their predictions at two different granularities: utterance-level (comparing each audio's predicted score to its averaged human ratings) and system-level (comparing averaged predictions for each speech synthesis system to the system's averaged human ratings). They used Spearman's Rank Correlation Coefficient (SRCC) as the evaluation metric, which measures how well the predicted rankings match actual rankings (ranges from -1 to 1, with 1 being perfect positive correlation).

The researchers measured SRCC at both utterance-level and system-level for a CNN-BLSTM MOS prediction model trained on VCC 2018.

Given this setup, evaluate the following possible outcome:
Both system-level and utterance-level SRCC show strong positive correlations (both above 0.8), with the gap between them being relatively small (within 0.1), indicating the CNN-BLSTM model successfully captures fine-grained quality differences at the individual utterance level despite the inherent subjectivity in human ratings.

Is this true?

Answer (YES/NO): NO